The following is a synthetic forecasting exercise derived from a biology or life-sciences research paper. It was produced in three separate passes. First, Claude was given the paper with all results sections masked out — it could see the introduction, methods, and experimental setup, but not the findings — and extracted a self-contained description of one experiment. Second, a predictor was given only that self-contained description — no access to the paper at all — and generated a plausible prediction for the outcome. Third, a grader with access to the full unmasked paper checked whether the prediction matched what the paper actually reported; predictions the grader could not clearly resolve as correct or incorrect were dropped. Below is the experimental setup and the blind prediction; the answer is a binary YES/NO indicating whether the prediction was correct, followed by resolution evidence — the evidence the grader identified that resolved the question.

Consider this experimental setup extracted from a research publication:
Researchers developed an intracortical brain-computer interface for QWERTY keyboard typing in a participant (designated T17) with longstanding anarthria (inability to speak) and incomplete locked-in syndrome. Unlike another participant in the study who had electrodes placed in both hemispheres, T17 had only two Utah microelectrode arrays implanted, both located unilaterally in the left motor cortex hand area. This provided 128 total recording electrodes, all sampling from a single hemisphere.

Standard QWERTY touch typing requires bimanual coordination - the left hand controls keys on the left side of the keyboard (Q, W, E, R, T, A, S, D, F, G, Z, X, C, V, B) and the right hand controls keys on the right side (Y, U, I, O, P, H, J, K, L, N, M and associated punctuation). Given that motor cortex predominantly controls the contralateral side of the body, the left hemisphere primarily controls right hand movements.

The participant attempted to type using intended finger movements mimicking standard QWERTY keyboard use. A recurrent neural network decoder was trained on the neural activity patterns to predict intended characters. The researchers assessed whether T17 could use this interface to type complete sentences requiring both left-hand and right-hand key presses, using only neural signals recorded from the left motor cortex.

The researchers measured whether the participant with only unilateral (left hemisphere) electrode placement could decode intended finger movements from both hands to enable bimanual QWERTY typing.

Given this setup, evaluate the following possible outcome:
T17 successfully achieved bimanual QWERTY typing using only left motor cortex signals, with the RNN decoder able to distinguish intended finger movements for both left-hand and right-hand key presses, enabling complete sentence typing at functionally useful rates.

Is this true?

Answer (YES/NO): YES